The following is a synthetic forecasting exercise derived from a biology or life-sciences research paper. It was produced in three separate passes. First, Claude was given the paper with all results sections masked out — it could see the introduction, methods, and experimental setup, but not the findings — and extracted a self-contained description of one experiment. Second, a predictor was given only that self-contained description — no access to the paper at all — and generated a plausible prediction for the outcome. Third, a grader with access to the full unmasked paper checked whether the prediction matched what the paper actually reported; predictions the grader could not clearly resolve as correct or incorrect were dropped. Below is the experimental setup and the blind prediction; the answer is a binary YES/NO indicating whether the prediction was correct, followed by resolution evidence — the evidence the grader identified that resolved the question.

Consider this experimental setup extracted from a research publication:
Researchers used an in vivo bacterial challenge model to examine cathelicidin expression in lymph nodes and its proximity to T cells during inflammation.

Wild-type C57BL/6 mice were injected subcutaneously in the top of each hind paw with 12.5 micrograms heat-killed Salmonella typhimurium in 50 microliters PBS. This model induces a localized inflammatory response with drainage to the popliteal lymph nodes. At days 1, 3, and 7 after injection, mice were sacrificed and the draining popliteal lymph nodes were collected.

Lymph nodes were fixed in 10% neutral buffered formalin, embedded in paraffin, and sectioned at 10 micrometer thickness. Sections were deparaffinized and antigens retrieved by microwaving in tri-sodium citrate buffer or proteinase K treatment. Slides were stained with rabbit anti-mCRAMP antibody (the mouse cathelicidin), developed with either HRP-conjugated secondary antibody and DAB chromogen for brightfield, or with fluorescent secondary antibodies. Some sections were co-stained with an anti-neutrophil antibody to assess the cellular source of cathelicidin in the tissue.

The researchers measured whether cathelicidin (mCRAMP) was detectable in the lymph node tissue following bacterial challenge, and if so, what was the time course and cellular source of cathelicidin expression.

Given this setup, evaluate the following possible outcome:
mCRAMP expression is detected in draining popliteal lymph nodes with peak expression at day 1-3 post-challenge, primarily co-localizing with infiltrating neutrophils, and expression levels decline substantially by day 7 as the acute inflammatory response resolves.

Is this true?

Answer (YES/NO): NO